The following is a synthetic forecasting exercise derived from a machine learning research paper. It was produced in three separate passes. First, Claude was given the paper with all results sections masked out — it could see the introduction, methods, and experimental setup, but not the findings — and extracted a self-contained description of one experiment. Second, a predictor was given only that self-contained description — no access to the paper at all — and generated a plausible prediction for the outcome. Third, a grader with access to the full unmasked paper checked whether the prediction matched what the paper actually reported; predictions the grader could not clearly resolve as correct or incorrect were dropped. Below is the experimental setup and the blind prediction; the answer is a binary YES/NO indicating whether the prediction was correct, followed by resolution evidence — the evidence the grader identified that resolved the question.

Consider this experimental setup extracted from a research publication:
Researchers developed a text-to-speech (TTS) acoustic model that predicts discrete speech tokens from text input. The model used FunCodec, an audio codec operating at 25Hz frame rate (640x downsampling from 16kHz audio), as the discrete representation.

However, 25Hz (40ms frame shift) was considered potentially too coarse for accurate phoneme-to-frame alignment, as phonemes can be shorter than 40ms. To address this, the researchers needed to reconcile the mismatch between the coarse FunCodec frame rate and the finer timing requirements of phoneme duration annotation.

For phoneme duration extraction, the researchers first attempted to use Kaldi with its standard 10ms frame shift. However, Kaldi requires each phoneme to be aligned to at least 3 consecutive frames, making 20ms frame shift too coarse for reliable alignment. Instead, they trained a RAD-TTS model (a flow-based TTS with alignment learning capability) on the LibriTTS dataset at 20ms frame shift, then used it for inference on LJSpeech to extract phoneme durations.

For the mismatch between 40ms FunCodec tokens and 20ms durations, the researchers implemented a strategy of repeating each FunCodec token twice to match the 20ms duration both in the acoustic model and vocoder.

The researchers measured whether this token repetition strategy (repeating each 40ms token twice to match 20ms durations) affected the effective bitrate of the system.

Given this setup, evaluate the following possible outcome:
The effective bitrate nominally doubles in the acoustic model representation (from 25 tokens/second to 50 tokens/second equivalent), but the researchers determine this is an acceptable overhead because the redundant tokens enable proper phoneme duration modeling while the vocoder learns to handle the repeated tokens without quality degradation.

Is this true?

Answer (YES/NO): NO